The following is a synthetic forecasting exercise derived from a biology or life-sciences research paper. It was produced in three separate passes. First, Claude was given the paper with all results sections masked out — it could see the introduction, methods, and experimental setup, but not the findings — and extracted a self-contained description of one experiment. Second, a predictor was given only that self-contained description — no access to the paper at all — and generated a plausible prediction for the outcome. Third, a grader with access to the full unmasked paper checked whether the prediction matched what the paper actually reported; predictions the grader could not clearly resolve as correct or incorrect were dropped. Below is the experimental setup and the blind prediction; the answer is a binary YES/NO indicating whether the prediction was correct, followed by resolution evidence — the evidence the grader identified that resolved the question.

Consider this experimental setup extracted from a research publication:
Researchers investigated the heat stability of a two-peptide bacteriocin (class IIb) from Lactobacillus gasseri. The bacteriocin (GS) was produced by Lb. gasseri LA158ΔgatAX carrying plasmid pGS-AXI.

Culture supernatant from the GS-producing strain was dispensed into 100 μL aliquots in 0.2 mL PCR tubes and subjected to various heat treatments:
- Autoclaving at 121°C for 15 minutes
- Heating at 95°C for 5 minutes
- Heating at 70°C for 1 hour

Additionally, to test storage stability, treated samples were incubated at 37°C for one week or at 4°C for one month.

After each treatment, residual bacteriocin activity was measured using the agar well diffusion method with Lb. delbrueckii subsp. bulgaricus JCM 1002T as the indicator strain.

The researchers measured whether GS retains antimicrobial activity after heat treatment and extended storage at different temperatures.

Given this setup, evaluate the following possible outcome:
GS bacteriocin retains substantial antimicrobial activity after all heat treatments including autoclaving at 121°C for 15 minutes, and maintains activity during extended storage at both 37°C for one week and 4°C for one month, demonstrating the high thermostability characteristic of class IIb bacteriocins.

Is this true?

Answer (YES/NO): NO